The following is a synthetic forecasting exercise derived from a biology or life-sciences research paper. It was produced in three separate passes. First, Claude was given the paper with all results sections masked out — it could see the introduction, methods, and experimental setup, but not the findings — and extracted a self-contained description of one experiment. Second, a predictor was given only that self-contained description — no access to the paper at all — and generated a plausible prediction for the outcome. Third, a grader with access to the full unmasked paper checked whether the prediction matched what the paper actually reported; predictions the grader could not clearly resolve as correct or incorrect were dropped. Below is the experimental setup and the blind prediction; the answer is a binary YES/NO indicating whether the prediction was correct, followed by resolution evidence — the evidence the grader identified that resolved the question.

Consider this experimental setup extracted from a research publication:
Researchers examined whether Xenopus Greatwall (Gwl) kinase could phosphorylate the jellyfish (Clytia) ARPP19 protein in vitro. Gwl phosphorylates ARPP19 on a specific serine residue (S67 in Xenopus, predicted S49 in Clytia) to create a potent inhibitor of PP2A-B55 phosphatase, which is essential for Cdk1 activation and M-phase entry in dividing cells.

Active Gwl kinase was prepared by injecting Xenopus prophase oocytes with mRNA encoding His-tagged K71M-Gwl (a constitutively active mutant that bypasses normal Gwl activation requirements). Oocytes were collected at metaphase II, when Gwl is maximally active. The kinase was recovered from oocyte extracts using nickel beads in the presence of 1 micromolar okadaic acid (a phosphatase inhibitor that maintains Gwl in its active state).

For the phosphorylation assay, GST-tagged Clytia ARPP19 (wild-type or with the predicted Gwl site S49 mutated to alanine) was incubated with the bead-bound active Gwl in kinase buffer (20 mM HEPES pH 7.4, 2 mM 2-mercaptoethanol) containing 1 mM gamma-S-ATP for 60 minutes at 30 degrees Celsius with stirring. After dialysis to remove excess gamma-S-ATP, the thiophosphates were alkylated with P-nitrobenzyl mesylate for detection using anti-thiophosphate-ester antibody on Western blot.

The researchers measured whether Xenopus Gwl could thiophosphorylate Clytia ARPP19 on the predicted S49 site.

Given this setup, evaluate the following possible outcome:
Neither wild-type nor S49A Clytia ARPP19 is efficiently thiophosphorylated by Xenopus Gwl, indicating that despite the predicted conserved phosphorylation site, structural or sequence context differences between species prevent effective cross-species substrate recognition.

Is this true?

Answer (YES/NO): NO